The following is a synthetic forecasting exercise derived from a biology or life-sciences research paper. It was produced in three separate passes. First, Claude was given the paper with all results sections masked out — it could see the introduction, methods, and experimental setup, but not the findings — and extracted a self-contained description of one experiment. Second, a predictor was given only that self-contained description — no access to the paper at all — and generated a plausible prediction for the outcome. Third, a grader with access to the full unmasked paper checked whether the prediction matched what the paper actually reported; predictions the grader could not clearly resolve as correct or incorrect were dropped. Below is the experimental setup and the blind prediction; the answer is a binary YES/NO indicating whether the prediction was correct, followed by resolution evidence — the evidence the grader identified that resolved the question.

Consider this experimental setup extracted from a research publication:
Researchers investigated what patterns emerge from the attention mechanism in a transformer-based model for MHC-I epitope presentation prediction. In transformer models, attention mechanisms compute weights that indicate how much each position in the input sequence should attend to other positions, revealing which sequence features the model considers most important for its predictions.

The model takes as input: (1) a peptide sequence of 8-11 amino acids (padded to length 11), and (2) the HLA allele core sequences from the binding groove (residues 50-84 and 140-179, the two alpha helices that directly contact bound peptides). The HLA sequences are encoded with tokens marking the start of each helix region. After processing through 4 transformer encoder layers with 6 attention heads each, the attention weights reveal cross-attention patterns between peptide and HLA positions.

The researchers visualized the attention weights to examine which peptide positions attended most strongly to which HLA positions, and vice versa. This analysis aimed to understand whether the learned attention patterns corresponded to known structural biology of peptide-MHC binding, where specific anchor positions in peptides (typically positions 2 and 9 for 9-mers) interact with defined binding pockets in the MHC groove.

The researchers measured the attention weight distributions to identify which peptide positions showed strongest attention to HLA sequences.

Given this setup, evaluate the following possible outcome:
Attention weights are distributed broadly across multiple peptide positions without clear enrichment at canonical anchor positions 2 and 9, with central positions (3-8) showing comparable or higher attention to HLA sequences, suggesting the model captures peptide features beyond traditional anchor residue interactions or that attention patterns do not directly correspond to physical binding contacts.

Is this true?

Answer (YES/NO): NO